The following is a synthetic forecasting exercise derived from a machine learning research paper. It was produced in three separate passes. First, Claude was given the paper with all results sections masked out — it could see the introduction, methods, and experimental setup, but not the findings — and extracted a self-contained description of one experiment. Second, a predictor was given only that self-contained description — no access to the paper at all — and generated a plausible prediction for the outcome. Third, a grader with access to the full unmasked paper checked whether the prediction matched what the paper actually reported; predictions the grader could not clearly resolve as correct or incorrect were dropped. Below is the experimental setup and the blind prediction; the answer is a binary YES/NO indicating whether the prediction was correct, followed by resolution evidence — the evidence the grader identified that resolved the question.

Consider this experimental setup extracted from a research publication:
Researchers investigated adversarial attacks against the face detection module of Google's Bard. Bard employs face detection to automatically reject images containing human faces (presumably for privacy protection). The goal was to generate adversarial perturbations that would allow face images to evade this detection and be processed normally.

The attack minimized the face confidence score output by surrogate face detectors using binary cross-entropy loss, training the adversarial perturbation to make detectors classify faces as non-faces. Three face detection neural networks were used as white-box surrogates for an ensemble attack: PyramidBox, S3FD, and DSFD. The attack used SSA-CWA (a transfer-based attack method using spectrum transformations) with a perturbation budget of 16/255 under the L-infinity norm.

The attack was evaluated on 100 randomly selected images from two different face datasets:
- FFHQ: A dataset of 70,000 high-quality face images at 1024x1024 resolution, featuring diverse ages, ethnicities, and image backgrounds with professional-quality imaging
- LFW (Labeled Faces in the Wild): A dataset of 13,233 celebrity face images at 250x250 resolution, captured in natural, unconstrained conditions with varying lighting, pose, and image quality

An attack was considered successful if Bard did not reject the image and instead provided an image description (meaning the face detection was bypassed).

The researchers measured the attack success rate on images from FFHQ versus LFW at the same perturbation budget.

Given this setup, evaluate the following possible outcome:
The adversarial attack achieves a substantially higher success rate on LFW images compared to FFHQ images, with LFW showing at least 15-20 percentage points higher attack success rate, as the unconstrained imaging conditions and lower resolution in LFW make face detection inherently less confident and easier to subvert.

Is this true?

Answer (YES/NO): NO